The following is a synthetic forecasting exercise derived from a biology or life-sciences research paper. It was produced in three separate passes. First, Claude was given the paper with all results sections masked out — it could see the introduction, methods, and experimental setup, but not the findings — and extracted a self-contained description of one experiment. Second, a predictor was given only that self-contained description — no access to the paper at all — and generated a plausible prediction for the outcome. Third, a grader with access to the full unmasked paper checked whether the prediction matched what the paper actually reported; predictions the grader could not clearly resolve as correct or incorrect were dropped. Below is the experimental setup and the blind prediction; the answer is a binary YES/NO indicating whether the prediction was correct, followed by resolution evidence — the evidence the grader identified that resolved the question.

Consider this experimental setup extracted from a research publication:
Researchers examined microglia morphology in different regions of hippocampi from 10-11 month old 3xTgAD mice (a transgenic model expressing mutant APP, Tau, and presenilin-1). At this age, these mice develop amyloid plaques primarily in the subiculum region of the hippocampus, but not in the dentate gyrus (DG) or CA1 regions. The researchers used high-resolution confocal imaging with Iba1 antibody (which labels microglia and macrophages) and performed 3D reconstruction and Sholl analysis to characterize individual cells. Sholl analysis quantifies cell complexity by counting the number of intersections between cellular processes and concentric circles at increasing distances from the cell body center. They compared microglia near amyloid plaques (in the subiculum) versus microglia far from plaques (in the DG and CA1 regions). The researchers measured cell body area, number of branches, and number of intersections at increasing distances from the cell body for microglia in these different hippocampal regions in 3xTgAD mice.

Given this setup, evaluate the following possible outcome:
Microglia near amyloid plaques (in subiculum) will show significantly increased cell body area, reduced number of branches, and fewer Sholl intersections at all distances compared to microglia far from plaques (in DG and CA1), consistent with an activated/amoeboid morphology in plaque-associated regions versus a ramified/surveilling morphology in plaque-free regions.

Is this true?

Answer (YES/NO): NO